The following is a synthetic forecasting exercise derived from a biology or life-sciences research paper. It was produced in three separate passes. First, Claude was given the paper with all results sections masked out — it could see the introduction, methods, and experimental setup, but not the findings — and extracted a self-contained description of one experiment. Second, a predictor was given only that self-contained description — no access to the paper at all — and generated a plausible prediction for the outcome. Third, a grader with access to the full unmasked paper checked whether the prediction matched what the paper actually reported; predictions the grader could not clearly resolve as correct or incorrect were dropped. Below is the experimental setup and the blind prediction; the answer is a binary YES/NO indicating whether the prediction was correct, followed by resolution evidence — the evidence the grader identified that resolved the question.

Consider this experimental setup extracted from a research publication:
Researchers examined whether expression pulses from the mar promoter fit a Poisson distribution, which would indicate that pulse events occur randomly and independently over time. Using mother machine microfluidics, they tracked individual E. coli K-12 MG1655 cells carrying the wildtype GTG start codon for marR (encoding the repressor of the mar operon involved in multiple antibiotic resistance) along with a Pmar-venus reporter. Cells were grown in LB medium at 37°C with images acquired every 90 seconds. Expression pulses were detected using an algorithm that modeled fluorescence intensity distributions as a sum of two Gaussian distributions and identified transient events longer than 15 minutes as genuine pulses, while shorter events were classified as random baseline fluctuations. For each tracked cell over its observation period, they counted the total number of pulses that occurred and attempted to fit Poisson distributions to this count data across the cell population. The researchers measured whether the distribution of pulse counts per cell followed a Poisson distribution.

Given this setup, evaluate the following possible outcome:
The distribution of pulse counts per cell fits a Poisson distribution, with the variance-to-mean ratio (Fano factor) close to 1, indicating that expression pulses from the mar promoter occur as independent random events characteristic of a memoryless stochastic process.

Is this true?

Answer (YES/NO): NO